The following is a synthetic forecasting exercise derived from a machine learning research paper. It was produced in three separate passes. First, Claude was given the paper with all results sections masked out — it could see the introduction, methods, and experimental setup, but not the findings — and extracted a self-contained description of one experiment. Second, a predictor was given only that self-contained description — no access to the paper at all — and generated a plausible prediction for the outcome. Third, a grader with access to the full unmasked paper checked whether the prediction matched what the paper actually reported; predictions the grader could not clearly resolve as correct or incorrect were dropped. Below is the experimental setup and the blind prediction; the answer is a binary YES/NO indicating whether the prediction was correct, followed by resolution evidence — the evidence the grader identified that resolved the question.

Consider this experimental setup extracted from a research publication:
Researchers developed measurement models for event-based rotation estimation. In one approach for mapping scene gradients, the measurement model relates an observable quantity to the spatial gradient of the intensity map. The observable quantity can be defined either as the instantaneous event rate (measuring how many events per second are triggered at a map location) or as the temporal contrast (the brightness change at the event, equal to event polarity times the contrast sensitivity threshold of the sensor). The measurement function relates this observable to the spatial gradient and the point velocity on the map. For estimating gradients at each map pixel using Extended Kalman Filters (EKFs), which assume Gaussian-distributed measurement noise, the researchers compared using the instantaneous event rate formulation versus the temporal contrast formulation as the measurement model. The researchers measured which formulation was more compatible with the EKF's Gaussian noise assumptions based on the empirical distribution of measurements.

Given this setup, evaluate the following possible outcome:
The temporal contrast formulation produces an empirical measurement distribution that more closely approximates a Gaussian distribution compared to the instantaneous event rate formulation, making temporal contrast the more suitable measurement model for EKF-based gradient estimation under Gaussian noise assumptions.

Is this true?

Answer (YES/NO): YES